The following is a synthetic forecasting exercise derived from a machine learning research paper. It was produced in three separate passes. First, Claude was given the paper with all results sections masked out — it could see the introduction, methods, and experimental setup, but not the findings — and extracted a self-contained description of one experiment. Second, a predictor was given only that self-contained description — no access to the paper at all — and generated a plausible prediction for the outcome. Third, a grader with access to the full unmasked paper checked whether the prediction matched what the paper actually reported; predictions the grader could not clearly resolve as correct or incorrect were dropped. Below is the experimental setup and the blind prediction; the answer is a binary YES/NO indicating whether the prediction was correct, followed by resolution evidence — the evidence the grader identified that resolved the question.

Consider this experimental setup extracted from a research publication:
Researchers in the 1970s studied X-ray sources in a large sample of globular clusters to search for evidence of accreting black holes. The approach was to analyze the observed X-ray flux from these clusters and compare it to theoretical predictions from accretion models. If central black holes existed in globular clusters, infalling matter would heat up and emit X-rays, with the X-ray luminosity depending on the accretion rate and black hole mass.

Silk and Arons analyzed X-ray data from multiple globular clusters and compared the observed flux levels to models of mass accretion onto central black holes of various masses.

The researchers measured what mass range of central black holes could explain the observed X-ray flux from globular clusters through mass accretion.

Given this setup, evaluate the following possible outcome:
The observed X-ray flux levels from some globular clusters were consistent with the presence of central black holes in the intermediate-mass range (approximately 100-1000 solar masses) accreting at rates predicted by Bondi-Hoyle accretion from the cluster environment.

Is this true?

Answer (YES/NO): YES